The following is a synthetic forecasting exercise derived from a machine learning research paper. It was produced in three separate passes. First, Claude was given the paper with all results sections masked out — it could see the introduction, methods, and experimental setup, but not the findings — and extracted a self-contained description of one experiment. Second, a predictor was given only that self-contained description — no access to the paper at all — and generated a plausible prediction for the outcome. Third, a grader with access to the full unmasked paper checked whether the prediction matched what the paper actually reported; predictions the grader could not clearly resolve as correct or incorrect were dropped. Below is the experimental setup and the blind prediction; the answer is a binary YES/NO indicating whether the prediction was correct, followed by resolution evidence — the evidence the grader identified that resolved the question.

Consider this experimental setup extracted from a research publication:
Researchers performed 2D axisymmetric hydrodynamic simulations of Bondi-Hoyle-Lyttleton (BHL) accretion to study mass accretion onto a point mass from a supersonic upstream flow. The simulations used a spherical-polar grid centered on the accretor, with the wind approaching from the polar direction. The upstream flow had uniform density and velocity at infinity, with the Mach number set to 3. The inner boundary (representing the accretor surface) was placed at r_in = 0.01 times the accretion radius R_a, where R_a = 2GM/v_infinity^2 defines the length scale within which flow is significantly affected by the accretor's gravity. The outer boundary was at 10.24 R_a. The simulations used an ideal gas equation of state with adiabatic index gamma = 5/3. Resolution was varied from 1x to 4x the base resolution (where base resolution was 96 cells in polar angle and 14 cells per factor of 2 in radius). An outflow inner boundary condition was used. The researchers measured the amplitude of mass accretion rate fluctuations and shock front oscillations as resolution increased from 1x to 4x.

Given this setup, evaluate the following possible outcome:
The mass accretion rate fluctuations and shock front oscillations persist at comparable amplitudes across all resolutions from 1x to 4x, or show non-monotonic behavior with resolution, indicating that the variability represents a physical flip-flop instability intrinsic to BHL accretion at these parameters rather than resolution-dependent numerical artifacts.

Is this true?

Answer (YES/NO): NO